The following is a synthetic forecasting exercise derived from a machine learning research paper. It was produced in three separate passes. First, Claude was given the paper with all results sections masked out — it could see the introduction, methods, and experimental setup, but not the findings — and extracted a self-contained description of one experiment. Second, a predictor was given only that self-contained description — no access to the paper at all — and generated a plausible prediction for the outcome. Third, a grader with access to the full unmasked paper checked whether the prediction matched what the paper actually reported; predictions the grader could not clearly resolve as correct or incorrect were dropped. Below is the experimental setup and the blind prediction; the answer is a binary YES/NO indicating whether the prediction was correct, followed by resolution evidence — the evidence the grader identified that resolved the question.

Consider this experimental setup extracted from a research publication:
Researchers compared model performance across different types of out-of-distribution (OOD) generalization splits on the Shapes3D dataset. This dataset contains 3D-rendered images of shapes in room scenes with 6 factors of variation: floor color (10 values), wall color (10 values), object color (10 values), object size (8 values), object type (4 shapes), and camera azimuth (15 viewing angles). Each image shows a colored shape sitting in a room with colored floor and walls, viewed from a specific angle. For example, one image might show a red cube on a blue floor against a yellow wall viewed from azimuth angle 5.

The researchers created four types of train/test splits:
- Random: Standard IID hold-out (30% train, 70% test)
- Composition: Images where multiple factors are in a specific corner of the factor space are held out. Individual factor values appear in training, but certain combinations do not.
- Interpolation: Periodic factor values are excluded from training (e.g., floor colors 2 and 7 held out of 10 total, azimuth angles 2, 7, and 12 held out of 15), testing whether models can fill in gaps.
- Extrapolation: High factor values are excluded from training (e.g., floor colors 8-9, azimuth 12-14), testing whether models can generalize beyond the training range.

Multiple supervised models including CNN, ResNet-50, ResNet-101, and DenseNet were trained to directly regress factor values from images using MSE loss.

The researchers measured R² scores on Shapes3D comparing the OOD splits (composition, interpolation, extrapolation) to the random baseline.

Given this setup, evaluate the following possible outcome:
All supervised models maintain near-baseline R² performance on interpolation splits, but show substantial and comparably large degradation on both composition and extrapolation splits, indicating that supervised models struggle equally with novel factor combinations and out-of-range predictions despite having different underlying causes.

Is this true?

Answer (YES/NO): NO